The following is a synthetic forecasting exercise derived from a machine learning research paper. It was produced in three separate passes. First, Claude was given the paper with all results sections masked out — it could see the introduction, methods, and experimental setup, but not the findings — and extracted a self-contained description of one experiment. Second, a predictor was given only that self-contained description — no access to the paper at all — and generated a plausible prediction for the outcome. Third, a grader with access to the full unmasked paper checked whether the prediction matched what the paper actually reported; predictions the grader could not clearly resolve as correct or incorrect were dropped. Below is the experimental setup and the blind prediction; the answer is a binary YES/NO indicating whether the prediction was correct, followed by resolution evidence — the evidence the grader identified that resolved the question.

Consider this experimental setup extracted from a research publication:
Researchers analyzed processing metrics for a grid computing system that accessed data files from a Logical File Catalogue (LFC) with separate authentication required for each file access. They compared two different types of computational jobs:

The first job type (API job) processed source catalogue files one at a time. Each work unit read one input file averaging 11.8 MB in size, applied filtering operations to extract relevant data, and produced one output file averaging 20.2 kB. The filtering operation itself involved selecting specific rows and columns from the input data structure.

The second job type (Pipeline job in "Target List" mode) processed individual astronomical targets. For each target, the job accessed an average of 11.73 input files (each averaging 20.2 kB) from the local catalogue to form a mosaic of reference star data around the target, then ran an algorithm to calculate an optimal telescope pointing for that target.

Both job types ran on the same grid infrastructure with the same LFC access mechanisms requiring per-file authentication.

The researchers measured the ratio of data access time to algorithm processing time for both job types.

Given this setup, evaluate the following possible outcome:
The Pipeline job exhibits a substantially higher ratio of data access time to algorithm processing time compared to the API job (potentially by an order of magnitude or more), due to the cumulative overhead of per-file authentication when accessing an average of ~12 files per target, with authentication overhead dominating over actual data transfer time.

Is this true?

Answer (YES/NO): NO